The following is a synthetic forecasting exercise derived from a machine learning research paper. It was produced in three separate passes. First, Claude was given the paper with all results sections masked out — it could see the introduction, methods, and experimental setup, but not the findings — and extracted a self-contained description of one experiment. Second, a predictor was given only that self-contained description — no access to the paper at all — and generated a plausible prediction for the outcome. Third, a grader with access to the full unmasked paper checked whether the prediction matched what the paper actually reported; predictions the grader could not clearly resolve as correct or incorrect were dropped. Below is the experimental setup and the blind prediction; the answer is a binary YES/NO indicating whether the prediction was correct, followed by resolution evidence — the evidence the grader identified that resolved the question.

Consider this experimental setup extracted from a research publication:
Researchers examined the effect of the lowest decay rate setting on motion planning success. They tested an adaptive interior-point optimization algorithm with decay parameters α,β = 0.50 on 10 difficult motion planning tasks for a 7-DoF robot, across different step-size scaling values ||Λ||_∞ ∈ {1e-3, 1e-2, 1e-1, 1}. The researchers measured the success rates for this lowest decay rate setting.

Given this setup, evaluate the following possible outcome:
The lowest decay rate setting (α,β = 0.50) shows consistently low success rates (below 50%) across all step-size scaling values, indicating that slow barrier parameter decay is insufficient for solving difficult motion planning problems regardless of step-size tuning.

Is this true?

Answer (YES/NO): NO